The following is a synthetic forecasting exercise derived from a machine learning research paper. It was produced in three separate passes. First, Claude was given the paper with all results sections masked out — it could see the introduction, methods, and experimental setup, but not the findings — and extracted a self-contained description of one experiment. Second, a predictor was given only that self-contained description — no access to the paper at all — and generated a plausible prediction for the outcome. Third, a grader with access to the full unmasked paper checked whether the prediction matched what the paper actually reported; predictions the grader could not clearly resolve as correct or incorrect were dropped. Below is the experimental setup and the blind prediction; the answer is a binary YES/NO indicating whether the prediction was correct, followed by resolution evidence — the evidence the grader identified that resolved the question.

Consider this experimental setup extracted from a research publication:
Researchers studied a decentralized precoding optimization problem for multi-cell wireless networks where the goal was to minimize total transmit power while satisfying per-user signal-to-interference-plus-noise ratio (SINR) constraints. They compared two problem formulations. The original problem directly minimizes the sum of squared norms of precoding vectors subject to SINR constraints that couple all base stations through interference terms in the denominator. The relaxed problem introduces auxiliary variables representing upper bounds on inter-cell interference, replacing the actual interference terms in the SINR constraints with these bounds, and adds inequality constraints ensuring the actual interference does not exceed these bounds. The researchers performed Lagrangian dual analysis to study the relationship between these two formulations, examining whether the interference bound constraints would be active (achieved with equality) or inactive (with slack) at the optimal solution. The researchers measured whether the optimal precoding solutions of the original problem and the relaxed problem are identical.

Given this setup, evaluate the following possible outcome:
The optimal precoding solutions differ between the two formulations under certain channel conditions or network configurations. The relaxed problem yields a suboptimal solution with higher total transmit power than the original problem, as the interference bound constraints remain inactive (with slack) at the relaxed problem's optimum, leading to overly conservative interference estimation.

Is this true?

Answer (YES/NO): NO